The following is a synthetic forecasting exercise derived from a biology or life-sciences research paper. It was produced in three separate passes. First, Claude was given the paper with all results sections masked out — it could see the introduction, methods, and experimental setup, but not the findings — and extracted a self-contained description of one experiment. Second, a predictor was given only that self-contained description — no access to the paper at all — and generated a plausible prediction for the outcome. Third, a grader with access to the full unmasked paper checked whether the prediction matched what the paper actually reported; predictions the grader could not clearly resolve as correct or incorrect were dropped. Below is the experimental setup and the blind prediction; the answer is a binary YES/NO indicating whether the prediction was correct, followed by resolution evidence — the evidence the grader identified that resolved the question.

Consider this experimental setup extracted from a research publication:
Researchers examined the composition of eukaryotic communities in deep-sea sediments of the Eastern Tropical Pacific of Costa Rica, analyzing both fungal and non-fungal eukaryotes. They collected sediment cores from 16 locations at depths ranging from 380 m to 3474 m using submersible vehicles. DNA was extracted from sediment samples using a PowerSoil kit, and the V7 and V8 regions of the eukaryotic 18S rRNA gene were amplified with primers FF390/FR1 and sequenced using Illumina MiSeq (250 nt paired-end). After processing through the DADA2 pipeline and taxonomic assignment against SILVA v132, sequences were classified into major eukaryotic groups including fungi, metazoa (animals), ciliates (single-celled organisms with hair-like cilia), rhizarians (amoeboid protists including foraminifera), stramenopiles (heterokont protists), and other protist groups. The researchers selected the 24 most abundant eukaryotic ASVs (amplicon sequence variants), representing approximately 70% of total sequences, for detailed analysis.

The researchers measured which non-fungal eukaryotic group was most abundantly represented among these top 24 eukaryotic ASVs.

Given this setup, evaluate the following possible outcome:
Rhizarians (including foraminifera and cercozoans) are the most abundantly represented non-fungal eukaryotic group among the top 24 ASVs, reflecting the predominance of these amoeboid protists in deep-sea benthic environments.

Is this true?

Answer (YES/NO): YES